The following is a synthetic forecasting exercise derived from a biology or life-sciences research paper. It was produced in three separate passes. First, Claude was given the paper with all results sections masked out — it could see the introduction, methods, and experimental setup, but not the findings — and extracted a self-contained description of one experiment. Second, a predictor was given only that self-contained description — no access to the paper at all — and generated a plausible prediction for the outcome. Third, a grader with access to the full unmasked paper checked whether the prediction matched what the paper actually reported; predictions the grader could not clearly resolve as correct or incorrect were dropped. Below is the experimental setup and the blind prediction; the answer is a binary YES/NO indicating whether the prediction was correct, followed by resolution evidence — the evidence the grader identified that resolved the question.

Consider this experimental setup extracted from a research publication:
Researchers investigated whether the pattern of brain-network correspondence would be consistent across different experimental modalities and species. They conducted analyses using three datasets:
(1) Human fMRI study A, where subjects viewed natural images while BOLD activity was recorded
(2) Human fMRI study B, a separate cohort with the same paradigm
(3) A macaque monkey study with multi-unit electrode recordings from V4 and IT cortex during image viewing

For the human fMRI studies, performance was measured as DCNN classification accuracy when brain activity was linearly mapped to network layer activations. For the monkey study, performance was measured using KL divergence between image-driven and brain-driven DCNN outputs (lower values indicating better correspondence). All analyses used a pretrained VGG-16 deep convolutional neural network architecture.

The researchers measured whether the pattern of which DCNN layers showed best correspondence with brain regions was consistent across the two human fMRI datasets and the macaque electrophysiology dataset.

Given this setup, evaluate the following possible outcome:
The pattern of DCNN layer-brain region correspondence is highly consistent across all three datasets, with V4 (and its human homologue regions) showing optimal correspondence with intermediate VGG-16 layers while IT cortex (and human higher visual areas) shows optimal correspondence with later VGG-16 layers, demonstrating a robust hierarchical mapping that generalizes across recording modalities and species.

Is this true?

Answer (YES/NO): NO